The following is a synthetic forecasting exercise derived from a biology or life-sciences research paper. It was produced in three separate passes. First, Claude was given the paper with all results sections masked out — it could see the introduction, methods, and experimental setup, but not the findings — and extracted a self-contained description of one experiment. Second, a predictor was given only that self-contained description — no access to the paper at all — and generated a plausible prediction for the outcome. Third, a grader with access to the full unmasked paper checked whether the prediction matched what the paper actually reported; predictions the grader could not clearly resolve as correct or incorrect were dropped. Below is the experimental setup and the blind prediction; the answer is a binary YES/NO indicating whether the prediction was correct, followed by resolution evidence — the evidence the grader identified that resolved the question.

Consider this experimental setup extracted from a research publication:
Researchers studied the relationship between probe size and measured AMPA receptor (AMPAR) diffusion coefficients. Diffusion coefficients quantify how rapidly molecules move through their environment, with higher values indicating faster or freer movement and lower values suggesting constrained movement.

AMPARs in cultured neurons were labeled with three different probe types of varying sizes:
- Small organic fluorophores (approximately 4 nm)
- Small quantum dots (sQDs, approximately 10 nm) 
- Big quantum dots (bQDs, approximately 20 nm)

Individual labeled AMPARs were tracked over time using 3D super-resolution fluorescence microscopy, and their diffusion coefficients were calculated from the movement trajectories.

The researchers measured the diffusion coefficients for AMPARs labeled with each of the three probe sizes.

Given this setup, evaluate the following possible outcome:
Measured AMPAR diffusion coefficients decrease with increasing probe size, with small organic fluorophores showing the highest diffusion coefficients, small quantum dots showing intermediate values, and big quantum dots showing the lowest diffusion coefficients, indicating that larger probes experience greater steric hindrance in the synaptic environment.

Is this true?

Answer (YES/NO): NO